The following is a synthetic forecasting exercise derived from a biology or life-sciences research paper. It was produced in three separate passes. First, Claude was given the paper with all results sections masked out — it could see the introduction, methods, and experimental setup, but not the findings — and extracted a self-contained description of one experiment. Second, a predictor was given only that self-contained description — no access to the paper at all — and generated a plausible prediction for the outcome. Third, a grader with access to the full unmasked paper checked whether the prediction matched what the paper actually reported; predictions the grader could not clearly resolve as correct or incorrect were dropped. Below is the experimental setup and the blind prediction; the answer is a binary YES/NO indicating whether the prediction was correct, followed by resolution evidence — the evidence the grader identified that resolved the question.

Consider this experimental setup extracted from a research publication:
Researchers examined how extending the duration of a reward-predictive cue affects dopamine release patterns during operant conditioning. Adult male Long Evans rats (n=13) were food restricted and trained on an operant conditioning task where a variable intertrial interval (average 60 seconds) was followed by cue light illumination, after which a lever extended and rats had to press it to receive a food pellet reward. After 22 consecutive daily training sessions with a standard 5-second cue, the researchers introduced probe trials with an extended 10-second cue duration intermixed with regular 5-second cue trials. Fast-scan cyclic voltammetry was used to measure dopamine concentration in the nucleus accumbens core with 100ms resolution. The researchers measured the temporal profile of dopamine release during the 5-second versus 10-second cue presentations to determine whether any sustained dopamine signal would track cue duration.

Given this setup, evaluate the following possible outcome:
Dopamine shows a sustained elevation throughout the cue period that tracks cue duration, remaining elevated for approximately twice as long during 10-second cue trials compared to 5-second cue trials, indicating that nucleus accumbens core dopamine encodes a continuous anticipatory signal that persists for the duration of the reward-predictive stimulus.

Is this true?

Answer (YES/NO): YES